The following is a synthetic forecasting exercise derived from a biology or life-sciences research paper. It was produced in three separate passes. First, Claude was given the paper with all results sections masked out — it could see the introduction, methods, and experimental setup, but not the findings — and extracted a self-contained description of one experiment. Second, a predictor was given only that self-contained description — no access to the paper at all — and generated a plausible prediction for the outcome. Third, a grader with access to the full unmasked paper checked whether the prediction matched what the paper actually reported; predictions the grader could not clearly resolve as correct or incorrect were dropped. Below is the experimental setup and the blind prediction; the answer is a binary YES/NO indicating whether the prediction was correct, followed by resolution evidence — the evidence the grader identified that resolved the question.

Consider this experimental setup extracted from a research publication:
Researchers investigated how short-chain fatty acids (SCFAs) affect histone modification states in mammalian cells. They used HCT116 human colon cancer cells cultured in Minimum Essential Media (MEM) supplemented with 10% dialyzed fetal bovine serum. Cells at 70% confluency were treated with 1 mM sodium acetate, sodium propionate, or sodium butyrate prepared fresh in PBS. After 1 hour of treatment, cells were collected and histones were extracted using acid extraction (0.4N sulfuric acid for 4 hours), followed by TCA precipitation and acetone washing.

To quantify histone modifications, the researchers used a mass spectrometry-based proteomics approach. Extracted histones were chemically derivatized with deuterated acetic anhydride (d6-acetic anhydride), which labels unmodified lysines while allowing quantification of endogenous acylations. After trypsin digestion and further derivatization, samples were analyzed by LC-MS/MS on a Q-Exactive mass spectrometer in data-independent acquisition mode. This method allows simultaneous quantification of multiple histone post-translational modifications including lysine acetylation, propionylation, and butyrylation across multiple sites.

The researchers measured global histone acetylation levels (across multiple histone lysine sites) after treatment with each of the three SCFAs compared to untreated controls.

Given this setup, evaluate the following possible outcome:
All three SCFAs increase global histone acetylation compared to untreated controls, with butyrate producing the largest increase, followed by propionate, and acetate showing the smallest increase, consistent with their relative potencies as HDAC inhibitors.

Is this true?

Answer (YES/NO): NO